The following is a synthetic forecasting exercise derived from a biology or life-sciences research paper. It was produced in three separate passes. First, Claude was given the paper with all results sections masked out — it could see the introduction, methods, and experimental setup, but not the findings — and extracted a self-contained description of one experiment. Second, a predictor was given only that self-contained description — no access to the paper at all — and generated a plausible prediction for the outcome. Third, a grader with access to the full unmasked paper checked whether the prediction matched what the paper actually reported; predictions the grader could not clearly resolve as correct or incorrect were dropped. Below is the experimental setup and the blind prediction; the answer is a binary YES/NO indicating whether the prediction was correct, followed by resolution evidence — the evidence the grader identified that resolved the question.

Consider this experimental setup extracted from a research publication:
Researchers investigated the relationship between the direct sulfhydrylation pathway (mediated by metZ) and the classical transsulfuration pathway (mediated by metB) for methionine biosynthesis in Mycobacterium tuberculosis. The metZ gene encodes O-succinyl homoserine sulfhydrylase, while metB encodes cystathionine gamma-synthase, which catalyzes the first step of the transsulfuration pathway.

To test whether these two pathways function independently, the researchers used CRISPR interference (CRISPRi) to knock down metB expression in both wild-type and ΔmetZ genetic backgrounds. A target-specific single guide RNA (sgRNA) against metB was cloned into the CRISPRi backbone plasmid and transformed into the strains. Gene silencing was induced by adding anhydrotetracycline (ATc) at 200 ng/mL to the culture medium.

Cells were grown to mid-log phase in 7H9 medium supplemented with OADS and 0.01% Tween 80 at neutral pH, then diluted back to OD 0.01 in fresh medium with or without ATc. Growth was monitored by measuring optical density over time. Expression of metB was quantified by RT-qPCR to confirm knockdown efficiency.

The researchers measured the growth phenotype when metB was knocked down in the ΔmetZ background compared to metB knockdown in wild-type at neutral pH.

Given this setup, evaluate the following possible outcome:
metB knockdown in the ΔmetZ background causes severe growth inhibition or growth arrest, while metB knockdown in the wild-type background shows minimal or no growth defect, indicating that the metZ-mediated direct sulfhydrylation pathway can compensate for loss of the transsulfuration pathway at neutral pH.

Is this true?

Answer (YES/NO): YES